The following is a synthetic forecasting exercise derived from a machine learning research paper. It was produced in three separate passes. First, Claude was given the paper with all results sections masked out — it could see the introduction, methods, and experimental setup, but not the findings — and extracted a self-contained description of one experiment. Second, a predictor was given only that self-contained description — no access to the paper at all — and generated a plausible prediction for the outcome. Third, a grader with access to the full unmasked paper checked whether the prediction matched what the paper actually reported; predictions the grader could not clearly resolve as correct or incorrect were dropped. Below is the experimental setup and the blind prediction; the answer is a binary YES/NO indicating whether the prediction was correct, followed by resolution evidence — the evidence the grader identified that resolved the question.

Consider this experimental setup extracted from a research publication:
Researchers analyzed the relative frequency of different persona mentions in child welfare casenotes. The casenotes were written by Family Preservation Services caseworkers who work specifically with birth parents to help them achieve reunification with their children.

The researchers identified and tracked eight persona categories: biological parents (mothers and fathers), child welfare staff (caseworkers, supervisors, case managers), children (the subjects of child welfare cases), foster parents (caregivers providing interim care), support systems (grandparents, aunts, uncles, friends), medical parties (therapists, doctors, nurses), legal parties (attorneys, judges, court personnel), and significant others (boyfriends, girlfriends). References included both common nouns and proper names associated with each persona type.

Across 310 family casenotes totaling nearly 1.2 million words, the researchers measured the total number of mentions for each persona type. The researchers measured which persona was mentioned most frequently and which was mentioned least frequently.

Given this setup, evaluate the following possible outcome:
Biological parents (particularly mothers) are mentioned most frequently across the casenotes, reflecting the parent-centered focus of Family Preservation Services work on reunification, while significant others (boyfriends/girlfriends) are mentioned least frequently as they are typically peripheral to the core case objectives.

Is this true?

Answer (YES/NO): YES